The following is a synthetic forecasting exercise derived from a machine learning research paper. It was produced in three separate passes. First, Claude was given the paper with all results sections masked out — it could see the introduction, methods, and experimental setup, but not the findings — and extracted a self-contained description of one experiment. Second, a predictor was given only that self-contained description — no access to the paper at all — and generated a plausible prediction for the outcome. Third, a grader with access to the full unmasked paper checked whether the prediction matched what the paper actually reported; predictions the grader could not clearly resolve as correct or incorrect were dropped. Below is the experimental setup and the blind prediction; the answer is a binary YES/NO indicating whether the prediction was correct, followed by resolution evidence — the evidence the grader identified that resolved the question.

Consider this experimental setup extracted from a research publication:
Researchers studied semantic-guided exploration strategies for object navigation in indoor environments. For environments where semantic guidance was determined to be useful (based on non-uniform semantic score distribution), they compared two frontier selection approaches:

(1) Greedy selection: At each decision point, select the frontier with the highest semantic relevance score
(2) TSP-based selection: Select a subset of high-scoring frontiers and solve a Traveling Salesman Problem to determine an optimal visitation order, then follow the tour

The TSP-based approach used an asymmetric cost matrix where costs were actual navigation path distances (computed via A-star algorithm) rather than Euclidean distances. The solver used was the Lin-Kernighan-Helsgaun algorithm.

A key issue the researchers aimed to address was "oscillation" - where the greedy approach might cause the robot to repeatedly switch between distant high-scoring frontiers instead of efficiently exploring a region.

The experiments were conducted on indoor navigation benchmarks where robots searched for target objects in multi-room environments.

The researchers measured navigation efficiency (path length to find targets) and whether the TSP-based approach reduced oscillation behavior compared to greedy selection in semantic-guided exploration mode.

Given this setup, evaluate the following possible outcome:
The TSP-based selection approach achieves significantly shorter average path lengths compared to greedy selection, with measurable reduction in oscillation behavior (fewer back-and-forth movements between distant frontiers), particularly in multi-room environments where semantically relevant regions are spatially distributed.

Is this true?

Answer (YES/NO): NO